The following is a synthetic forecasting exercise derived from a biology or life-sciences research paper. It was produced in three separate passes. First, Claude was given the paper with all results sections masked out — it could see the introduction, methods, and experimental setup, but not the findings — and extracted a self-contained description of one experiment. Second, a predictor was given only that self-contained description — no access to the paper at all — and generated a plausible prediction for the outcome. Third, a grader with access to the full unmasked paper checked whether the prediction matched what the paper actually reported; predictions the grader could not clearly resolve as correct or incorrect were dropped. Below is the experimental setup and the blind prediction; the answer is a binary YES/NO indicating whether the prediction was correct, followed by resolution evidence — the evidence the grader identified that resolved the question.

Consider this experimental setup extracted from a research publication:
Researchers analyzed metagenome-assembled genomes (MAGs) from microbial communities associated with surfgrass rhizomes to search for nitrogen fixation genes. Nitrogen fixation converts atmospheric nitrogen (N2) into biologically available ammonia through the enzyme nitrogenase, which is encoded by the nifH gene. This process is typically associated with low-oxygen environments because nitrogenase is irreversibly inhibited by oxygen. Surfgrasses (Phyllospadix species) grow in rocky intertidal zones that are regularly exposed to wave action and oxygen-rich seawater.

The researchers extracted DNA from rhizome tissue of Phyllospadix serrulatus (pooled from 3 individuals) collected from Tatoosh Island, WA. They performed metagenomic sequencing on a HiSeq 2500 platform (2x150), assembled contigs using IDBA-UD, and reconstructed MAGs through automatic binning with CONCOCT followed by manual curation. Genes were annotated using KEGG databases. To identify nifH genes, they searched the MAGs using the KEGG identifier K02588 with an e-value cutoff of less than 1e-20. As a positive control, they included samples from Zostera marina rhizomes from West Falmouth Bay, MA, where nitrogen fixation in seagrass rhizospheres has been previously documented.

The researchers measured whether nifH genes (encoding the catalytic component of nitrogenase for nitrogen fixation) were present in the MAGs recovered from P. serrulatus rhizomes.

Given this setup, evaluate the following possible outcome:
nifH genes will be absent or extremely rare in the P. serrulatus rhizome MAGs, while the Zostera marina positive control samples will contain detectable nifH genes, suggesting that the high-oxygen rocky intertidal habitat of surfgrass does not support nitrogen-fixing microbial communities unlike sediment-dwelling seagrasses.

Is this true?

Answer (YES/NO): NO